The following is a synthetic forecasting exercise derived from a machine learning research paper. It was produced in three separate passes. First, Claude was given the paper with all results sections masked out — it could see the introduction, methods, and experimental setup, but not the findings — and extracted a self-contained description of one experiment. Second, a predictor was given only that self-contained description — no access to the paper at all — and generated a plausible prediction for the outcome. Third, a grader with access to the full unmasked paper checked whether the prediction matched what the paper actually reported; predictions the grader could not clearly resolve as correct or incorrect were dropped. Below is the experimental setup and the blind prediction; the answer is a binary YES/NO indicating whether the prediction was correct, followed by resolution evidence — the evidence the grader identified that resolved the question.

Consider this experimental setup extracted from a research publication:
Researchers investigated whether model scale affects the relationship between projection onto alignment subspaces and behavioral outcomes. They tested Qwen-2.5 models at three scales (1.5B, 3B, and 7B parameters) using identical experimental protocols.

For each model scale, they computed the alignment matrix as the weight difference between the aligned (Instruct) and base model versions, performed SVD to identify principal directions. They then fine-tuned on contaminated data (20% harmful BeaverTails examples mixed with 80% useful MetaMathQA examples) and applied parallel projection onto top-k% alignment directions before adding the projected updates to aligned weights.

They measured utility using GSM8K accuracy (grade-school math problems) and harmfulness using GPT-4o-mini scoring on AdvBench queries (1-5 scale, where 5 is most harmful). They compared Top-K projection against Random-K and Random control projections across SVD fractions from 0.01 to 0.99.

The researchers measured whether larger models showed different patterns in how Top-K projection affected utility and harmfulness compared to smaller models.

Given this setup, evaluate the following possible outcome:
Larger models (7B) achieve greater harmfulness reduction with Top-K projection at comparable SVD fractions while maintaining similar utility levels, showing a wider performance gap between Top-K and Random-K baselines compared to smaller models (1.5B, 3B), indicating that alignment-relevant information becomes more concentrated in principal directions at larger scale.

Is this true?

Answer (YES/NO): NO